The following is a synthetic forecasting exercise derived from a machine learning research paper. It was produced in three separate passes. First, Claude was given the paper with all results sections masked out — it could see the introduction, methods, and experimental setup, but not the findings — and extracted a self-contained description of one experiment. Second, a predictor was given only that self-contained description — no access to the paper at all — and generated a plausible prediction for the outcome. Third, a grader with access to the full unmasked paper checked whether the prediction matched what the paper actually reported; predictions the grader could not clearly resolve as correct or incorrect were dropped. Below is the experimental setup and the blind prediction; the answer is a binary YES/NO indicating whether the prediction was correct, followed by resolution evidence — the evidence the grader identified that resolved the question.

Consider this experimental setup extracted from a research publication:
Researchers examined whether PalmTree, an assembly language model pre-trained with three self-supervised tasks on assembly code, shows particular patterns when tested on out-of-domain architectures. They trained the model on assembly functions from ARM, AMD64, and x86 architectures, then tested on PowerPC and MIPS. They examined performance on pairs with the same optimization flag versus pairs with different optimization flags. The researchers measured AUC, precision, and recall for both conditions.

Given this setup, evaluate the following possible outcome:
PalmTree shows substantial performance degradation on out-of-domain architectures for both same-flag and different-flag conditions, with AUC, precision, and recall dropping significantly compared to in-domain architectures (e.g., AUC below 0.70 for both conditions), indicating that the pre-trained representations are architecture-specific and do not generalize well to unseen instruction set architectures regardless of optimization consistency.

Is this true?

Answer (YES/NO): NO